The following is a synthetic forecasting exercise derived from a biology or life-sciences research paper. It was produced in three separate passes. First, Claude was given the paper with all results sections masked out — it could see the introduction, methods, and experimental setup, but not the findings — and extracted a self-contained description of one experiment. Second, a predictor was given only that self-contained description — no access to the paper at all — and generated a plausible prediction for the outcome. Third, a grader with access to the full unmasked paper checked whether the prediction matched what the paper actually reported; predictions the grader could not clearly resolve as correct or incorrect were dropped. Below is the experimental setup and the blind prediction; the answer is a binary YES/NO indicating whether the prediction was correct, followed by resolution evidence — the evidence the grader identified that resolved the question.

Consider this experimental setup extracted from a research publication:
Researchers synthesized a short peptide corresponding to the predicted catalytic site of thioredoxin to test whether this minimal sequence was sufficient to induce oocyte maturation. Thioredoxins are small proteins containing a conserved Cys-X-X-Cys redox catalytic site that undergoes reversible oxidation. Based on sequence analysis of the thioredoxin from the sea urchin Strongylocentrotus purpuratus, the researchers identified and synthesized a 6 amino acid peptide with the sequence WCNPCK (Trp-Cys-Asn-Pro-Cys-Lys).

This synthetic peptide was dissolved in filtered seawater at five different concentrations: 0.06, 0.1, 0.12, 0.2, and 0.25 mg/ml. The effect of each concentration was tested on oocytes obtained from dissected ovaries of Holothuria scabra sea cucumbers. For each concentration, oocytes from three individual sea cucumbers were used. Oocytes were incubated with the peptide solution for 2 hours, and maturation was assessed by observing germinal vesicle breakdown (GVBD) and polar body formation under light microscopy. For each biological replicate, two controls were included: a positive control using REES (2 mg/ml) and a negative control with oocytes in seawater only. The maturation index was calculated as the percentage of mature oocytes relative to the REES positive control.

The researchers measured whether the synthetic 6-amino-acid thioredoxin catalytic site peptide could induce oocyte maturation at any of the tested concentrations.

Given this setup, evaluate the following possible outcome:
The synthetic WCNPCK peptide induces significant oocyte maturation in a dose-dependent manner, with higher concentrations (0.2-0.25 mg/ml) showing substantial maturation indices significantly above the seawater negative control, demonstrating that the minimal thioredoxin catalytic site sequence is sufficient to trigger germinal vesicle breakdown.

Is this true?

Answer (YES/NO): YES